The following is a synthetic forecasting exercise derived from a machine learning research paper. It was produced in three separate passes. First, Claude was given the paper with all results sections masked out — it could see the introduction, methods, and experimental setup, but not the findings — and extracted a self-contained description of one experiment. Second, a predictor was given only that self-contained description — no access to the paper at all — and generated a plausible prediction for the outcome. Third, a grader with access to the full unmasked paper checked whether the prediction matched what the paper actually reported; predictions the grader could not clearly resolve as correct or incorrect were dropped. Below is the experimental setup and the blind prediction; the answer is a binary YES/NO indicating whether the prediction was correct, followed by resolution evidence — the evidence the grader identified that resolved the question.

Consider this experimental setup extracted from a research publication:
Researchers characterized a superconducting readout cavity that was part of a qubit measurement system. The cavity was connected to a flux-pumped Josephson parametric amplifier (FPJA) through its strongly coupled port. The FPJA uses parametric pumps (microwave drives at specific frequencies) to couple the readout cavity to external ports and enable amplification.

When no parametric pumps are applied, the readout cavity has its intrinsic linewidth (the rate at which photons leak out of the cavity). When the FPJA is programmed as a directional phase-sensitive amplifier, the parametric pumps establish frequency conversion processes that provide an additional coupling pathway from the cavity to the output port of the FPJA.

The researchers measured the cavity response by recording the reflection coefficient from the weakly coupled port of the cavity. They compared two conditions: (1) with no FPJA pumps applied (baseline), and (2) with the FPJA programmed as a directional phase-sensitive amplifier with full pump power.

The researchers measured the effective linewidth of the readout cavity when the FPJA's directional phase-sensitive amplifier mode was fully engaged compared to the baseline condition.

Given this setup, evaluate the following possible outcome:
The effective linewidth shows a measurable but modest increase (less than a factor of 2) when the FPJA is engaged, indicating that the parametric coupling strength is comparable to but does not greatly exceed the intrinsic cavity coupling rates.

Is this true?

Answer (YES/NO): NO